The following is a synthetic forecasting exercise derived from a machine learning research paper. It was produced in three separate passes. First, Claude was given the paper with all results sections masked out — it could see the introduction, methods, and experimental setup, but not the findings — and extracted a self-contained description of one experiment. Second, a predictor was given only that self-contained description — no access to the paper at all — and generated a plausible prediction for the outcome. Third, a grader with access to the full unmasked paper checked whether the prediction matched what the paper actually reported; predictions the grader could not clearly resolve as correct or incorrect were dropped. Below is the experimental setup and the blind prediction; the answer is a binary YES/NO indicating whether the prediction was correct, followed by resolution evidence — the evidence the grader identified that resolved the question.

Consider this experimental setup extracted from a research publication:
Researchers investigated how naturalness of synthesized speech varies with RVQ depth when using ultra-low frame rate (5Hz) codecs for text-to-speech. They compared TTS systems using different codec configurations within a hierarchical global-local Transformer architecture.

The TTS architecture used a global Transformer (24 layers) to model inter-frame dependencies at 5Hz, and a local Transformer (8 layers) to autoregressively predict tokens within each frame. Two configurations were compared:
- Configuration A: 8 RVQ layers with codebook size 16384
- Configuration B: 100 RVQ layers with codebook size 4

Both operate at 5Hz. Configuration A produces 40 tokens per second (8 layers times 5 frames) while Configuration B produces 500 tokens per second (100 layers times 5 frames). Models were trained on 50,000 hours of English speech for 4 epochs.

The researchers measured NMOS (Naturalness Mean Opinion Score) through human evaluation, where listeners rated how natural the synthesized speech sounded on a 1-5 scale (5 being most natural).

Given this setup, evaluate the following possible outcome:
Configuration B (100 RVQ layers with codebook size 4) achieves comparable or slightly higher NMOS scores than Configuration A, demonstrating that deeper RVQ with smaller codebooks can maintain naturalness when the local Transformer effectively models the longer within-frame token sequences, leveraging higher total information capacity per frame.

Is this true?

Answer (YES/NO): NO